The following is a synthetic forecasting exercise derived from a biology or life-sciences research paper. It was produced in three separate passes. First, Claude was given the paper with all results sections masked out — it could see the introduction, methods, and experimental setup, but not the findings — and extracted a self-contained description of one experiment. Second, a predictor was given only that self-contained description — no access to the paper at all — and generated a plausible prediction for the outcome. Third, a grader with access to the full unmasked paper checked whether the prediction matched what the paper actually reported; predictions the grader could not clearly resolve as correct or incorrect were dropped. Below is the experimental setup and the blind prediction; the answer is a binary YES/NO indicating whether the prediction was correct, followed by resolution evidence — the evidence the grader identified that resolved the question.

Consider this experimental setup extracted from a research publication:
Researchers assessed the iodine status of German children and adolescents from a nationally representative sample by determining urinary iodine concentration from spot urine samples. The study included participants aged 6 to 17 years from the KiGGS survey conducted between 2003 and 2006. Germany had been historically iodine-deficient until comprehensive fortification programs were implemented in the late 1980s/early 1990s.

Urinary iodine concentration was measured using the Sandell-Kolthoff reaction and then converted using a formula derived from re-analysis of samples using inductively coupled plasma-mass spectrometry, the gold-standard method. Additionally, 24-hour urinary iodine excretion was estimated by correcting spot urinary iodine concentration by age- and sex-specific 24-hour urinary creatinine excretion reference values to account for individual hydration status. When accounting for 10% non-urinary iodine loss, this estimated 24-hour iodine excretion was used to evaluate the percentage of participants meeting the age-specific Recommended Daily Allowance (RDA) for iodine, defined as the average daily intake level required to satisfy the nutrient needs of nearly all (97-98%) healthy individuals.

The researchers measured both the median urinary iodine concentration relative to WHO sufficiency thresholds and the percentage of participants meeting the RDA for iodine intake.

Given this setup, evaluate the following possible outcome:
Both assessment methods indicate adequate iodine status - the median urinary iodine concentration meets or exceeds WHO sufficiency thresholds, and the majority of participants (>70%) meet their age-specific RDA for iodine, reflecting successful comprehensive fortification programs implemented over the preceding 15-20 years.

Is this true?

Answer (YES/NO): NO